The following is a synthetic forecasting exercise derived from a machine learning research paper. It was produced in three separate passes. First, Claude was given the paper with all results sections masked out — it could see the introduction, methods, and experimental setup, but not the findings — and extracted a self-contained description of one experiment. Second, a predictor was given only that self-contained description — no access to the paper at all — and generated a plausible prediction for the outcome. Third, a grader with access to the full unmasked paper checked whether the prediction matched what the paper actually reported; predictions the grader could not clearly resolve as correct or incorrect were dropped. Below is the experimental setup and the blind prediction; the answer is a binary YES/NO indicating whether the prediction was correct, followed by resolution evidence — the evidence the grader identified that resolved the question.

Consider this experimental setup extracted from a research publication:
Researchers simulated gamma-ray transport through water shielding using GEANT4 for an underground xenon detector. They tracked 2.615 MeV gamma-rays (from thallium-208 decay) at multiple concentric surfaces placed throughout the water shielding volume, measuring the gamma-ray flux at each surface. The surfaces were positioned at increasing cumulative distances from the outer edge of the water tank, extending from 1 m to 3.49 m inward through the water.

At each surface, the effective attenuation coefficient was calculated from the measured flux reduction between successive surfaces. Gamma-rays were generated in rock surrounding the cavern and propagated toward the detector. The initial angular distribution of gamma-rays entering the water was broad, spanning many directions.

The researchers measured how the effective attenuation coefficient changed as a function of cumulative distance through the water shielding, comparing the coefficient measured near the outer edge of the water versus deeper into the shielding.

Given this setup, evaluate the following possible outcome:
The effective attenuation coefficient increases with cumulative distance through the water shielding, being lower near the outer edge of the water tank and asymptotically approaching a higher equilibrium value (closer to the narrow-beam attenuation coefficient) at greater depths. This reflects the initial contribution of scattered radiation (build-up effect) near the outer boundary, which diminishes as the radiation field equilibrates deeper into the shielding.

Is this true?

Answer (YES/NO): NO